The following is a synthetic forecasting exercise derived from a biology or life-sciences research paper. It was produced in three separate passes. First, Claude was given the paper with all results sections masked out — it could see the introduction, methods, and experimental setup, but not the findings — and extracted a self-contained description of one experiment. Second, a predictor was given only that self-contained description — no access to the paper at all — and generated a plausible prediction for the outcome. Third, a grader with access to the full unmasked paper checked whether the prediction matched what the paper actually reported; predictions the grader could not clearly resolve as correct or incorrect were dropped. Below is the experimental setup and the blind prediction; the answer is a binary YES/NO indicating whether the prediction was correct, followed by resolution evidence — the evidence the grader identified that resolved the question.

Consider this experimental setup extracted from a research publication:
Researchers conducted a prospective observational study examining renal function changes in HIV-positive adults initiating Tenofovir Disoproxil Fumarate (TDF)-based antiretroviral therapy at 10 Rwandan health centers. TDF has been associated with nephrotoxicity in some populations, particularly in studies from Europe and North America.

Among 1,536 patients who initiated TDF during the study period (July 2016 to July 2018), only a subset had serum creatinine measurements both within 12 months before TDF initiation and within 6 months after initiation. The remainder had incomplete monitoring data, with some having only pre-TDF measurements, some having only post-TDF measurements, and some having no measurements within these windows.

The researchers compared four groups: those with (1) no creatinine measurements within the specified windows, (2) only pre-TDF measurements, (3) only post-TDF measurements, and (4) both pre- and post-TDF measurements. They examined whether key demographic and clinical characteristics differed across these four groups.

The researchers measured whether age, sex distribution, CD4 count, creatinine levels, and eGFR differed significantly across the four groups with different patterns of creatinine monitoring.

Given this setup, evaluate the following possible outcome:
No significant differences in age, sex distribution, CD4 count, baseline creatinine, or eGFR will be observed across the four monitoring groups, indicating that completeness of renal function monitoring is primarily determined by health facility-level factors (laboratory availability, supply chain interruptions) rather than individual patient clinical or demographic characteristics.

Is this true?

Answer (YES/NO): NO